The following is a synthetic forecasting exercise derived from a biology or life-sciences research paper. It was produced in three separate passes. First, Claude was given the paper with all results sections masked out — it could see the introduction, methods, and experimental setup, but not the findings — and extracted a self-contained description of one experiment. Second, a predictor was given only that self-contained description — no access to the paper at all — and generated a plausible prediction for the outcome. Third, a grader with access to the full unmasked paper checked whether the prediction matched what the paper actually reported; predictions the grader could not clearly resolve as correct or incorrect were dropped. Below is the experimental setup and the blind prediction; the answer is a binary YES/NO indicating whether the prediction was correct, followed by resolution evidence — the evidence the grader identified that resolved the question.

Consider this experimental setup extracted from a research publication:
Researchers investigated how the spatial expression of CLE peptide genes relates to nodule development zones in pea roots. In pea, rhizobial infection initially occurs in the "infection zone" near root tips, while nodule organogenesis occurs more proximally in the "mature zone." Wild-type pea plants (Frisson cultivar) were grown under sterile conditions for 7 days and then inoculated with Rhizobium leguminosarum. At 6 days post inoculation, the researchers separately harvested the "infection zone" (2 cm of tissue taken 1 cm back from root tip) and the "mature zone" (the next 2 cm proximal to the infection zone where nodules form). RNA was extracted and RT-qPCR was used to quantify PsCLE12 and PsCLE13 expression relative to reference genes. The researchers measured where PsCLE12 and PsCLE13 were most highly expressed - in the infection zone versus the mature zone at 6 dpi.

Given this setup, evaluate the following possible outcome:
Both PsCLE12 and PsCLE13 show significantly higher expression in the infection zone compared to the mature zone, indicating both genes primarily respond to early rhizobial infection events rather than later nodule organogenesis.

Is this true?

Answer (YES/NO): NO